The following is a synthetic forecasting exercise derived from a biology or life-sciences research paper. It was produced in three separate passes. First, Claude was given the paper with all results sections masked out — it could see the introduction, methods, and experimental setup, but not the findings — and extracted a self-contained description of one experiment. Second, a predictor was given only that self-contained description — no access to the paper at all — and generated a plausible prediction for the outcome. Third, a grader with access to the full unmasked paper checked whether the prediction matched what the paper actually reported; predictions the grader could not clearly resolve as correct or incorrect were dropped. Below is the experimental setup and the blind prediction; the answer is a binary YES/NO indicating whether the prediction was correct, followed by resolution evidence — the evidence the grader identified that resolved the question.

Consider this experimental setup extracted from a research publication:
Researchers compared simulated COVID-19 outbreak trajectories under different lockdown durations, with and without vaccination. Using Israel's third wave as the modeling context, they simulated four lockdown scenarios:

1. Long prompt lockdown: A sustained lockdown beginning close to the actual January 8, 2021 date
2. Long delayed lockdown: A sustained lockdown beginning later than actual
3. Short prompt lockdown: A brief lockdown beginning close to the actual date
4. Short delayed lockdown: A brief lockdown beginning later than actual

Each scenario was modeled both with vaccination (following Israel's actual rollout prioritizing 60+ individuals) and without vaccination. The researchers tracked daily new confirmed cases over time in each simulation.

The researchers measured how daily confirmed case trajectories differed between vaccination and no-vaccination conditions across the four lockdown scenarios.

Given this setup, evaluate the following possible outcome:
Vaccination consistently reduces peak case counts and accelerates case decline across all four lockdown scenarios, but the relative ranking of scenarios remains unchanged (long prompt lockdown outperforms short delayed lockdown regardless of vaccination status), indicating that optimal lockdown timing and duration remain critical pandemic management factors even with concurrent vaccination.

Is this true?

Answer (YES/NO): NO